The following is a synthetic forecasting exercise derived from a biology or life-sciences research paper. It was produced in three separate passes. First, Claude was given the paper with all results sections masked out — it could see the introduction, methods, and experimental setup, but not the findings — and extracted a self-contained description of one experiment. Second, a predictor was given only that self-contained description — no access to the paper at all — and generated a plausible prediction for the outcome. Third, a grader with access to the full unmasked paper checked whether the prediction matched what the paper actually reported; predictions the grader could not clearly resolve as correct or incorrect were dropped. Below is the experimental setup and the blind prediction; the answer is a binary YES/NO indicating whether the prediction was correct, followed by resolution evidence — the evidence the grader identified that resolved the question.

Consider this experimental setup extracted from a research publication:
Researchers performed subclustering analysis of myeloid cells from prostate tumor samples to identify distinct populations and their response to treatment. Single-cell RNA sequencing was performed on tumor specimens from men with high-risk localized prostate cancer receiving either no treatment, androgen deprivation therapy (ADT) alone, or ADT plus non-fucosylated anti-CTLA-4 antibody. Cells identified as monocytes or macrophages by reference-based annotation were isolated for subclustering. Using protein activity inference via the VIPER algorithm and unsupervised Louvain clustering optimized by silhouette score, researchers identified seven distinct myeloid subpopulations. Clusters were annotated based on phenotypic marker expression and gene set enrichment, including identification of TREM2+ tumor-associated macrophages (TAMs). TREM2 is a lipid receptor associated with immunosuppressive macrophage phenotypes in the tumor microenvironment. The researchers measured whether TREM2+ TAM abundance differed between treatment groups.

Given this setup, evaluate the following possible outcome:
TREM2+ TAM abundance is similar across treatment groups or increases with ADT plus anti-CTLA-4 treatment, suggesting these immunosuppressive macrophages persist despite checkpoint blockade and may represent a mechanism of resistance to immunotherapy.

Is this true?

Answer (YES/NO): NO